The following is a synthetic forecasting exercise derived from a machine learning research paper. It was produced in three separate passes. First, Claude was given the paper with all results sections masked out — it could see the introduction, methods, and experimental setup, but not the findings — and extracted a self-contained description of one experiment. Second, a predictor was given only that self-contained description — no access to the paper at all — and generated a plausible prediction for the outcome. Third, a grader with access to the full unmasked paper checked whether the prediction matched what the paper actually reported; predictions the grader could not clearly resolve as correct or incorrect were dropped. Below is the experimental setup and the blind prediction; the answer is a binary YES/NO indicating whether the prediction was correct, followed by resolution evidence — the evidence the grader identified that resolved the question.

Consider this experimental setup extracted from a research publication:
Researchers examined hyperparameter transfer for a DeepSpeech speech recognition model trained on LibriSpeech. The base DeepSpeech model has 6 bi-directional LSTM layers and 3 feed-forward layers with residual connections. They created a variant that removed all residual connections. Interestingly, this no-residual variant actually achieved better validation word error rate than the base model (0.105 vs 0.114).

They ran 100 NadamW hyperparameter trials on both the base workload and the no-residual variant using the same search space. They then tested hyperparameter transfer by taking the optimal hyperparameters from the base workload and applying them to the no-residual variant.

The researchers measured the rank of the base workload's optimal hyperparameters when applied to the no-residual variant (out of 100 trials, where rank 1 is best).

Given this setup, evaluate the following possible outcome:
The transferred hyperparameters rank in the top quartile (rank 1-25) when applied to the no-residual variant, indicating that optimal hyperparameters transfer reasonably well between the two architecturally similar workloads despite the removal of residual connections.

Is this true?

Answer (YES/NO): YES